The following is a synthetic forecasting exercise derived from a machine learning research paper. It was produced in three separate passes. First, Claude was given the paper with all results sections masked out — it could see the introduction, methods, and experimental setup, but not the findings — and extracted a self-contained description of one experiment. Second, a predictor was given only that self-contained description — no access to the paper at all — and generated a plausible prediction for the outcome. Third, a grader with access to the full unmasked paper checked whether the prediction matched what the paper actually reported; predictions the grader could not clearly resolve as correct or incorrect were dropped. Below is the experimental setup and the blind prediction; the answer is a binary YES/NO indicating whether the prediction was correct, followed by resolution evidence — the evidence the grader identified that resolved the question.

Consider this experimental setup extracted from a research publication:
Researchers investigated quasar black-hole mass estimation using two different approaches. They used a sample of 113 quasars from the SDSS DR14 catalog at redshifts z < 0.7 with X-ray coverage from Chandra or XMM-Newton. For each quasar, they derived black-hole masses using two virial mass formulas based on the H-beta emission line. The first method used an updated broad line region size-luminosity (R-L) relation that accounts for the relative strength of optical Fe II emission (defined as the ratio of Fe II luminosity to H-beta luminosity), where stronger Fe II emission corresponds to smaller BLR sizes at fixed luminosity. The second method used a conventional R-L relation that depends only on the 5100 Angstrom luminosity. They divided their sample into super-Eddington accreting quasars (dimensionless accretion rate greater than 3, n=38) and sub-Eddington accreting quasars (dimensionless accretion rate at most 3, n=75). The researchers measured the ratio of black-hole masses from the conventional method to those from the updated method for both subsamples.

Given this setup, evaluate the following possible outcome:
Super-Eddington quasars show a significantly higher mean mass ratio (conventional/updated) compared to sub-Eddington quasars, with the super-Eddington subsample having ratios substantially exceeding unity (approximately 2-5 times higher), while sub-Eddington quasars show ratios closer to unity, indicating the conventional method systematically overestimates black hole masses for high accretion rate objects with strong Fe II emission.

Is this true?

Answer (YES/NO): NO